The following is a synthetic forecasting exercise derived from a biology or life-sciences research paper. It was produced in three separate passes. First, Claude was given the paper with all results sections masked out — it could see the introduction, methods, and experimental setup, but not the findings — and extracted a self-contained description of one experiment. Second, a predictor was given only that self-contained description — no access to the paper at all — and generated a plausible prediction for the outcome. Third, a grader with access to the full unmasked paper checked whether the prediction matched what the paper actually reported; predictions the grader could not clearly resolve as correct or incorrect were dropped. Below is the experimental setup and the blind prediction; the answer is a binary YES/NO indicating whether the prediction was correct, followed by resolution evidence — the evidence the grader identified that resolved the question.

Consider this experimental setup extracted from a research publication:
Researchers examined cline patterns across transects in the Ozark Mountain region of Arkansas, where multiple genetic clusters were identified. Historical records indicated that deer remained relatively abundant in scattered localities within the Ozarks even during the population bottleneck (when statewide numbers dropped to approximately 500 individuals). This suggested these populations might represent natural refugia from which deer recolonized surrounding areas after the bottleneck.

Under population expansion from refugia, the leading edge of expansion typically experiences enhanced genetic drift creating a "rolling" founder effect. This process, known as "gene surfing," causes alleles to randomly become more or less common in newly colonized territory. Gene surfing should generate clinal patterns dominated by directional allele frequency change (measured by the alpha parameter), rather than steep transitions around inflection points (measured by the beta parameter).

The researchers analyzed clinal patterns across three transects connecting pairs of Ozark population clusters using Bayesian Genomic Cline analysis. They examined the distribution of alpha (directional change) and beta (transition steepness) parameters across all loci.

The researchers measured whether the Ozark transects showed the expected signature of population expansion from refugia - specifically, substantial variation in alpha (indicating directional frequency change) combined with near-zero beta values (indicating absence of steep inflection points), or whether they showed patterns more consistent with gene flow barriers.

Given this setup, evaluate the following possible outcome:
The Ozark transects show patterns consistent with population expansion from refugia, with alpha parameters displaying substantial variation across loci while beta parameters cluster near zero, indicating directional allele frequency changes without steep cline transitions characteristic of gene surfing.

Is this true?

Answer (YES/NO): YES